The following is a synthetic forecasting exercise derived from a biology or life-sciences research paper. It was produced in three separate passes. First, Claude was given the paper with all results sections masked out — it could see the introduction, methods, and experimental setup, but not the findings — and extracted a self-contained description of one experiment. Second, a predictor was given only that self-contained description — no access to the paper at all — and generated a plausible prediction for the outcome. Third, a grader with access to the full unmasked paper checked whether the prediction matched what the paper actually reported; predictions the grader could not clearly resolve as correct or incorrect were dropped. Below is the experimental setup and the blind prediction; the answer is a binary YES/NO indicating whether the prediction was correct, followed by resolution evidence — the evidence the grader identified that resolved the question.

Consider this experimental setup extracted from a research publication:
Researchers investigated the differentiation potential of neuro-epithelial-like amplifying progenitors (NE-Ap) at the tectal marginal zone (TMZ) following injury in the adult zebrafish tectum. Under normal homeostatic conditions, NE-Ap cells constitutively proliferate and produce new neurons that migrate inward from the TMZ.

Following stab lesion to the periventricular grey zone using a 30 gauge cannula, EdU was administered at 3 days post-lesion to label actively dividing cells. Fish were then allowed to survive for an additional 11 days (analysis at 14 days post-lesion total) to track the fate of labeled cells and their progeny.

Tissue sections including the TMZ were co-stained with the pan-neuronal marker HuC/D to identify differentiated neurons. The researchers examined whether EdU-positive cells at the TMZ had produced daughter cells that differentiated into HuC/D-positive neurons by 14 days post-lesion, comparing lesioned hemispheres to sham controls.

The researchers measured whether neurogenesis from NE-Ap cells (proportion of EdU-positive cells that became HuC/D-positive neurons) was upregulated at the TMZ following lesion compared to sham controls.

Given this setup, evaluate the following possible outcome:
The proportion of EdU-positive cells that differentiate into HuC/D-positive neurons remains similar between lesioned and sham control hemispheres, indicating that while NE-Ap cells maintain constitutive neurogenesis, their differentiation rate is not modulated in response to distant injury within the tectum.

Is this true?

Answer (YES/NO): NO